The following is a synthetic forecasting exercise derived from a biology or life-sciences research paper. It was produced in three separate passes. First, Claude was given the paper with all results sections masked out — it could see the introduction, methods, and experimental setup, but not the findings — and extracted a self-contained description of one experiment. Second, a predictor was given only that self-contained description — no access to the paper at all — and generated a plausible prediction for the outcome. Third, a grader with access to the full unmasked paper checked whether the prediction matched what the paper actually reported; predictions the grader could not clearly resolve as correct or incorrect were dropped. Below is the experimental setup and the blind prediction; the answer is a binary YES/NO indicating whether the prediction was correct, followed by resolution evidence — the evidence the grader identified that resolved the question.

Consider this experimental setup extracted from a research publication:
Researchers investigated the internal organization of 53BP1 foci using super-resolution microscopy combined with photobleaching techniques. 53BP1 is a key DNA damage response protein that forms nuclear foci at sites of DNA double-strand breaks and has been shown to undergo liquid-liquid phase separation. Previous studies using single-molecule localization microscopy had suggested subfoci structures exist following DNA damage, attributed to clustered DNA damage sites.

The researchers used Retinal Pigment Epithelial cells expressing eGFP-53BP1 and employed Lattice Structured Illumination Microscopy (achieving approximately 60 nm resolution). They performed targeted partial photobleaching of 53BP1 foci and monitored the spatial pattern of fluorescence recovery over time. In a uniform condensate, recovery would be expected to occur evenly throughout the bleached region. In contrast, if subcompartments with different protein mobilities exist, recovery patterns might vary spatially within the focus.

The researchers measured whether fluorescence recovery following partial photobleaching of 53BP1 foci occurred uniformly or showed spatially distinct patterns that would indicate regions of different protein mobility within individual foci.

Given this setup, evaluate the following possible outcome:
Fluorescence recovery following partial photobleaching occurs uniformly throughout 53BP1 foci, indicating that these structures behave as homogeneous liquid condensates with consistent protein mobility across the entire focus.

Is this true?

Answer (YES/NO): NO